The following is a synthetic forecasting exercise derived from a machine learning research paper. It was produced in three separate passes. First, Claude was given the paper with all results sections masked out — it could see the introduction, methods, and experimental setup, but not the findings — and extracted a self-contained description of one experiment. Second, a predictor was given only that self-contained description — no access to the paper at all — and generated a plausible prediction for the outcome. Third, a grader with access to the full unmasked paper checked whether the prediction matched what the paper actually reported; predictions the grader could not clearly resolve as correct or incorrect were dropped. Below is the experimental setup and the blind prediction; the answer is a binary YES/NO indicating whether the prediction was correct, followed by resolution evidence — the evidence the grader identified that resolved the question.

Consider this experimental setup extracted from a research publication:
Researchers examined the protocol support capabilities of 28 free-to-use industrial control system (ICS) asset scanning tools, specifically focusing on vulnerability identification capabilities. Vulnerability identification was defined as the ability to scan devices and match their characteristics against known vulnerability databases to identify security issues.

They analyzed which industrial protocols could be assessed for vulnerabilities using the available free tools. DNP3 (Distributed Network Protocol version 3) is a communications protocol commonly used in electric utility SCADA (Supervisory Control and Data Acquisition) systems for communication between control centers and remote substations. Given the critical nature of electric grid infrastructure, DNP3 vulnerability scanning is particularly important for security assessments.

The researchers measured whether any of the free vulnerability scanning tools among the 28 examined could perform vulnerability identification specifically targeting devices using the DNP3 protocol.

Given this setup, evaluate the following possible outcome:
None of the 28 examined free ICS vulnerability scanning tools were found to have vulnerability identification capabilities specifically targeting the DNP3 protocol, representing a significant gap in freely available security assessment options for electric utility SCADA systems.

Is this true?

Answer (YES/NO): NO